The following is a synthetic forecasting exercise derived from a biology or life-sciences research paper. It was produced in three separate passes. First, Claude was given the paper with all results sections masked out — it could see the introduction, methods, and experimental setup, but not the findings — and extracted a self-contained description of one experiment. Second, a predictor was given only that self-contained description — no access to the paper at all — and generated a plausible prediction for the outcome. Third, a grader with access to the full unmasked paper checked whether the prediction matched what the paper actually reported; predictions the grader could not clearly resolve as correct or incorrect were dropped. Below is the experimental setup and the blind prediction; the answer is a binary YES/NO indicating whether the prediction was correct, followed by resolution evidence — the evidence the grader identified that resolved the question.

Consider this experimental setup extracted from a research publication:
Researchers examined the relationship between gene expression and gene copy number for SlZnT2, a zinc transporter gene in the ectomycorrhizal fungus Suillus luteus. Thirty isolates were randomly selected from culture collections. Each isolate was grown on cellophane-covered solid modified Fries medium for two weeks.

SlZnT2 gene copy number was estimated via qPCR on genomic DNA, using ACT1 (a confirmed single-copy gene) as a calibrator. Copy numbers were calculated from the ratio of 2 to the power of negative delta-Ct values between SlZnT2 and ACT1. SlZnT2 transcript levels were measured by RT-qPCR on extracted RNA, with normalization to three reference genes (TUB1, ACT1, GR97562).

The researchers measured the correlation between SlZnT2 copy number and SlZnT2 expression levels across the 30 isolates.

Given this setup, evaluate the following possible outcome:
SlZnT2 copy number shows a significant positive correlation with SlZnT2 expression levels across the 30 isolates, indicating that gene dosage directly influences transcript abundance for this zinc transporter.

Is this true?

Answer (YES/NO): YES